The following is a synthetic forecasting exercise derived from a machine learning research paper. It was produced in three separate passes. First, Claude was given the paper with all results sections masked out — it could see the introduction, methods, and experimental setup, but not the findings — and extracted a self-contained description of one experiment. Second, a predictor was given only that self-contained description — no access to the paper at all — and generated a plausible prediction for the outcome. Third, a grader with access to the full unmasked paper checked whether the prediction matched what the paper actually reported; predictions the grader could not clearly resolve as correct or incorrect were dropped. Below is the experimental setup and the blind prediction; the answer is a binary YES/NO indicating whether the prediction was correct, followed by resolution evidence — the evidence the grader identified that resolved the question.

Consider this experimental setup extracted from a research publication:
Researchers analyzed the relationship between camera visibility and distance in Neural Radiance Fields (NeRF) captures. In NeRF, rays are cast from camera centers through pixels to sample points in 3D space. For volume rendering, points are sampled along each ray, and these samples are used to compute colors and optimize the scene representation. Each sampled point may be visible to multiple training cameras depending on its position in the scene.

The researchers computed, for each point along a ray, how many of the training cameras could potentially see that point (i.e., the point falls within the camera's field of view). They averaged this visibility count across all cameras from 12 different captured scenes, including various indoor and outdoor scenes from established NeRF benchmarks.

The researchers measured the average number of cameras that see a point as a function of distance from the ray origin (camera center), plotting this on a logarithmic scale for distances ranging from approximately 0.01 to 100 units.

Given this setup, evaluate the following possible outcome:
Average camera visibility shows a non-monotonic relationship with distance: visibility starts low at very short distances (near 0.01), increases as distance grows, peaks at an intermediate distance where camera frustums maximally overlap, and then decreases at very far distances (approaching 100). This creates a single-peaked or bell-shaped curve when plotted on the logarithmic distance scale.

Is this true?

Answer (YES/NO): YES